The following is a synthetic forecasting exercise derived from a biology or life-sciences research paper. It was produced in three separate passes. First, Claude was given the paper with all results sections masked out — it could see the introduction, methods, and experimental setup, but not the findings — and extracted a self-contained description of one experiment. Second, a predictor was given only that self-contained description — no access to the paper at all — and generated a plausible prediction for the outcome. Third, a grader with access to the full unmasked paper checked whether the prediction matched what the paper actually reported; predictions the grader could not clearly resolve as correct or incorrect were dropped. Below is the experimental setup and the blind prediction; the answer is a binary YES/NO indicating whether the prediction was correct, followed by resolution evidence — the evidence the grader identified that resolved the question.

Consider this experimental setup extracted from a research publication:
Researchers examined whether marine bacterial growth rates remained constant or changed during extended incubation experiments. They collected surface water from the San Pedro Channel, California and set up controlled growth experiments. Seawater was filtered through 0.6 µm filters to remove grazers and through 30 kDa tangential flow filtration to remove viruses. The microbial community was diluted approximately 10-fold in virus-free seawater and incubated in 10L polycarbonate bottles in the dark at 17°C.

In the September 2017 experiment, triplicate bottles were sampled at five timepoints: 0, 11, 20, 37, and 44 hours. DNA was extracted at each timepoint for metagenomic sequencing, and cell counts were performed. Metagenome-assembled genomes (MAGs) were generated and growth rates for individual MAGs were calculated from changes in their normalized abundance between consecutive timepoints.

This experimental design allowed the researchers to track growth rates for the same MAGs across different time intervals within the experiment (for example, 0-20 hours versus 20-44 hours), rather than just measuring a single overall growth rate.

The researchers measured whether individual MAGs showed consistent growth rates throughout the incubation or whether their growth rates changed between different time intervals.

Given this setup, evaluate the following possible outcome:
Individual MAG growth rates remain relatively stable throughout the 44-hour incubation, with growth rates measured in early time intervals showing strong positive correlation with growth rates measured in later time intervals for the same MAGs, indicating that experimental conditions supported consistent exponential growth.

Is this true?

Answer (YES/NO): NO